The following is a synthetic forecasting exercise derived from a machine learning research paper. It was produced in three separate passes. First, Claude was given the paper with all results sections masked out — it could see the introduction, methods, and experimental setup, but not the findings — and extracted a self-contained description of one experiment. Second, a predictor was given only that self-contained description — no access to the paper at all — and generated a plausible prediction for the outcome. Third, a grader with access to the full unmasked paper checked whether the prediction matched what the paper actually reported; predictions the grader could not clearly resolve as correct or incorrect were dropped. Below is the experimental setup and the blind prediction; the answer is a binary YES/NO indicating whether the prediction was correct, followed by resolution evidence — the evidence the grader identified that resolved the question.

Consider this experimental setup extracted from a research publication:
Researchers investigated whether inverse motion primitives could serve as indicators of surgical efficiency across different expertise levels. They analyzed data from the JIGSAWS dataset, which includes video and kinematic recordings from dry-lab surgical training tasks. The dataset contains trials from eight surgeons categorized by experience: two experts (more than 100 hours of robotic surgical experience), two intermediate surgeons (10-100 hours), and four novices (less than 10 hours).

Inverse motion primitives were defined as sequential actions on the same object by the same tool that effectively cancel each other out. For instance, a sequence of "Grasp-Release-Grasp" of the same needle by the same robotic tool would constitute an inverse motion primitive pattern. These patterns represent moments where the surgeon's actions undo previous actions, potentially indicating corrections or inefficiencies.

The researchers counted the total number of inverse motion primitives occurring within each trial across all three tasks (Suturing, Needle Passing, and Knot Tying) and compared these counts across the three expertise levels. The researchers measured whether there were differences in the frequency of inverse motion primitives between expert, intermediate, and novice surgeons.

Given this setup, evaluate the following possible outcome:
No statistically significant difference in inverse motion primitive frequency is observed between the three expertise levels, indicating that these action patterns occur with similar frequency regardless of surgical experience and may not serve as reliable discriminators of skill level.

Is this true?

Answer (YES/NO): NO